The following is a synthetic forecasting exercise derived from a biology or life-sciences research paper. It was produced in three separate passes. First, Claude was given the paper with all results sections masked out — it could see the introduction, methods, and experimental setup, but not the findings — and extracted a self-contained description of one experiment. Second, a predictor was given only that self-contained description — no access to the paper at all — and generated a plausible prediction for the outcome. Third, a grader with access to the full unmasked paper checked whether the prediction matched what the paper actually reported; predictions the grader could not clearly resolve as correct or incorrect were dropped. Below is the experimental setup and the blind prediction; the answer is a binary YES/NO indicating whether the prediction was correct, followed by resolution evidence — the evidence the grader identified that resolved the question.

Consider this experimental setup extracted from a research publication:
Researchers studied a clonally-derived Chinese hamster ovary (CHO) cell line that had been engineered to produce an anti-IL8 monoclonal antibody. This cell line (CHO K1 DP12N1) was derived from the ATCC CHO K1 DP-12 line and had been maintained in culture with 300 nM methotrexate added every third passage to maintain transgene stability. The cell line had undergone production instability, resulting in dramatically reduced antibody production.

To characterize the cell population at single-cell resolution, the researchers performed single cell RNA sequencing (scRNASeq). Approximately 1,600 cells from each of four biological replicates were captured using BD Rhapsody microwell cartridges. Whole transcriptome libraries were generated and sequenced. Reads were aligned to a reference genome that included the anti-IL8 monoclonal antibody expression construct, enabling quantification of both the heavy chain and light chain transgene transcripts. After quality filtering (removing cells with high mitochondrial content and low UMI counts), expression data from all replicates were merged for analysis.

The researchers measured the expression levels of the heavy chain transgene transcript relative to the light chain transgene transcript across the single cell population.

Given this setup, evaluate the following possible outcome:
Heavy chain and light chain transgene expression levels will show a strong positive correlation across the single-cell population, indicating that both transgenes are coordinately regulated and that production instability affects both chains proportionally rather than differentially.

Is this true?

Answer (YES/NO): NO